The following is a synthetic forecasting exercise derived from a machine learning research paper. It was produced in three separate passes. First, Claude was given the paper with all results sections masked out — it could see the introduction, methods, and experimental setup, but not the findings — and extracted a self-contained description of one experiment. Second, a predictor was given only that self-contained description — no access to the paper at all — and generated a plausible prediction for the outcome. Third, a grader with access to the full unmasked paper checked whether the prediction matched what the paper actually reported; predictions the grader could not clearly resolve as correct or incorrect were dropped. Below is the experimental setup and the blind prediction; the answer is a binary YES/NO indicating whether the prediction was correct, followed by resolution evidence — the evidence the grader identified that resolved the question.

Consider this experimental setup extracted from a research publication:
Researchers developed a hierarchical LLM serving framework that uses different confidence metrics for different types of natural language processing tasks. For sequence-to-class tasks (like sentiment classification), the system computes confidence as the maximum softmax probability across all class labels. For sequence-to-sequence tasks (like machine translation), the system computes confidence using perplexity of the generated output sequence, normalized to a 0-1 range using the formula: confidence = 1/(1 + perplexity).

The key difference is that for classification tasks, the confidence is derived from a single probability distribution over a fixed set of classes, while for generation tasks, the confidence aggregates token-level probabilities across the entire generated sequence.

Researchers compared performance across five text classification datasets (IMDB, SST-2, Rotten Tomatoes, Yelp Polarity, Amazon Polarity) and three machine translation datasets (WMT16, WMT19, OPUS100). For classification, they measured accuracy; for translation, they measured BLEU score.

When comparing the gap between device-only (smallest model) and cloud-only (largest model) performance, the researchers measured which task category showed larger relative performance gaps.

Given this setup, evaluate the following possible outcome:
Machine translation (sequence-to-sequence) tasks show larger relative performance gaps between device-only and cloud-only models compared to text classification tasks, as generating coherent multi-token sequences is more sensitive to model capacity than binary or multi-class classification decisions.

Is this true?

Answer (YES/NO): YES